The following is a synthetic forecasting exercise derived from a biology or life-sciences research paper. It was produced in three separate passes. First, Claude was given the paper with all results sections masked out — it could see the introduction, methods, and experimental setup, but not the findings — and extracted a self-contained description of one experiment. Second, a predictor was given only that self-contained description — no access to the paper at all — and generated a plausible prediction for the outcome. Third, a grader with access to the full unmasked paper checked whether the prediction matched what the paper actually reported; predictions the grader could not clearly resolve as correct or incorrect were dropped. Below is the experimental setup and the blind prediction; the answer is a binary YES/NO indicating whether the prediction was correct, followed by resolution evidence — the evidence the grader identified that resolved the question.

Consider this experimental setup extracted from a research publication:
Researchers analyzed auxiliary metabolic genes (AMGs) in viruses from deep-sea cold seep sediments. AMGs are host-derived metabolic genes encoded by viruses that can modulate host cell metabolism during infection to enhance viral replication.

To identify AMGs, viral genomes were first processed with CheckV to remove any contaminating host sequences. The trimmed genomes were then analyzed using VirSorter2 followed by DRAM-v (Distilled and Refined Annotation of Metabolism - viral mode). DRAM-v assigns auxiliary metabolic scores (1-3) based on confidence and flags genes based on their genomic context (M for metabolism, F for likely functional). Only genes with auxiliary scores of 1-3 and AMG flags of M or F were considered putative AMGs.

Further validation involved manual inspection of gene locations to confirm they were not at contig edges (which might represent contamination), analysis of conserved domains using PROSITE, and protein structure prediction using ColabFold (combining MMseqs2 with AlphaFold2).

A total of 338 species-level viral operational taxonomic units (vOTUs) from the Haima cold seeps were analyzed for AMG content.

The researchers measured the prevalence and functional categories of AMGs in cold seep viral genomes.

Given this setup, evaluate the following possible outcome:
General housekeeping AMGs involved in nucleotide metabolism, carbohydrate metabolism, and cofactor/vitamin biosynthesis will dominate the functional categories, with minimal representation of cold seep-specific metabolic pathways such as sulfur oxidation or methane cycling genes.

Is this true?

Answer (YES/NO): NO